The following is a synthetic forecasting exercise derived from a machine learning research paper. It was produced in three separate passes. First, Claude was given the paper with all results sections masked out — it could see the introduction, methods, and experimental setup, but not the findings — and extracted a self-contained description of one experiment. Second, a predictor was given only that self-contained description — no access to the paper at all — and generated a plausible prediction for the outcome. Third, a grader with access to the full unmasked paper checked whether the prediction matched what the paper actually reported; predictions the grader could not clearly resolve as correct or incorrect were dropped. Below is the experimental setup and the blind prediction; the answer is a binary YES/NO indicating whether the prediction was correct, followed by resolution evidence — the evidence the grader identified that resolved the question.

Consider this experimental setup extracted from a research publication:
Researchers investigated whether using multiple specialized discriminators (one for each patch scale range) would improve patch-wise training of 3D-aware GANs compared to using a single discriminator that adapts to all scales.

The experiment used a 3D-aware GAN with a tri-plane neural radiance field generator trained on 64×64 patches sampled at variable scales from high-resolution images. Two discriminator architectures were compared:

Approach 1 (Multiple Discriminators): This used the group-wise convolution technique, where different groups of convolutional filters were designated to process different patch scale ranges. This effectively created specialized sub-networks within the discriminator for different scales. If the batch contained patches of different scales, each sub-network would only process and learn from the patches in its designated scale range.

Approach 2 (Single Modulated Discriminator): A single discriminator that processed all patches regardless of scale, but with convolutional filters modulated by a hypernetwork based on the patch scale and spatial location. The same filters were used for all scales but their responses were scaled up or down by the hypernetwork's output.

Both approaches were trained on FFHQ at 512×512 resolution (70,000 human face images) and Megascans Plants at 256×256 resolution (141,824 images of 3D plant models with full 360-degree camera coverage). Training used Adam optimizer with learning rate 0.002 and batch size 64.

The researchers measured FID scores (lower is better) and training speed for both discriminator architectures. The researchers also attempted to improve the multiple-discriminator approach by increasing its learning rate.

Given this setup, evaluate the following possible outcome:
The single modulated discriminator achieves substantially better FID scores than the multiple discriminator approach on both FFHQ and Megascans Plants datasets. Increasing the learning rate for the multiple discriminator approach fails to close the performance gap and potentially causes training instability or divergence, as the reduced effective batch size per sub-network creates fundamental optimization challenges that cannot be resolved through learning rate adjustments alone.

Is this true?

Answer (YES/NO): YES